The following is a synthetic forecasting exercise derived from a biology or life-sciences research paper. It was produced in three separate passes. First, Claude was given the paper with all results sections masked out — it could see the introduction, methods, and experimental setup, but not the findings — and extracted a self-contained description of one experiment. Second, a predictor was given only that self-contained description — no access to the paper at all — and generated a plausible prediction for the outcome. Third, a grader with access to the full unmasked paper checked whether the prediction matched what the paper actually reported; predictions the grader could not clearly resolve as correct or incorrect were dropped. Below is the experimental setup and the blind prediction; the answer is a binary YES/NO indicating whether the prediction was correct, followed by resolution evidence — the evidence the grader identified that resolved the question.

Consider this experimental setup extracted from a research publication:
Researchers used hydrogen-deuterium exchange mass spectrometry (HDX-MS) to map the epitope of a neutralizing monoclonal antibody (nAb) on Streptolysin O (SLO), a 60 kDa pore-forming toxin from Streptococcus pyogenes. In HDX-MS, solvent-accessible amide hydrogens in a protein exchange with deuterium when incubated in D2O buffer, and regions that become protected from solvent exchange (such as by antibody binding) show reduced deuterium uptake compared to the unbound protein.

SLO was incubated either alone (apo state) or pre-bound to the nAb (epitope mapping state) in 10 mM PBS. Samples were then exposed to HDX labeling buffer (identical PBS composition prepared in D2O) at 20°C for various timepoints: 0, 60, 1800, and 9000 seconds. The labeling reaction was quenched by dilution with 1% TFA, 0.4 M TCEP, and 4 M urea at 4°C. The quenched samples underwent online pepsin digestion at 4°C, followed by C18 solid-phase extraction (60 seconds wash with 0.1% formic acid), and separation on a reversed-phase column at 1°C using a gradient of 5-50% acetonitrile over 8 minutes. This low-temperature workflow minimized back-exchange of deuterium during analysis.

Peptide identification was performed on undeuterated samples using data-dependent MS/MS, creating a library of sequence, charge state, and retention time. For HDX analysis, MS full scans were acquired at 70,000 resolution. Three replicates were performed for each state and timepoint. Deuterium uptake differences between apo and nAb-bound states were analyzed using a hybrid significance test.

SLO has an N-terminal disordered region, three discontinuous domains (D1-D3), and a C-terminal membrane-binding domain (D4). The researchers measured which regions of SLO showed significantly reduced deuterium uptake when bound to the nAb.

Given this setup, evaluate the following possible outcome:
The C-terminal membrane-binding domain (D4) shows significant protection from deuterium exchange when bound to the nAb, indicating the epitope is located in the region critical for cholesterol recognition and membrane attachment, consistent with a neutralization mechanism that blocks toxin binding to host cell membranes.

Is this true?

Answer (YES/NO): NO